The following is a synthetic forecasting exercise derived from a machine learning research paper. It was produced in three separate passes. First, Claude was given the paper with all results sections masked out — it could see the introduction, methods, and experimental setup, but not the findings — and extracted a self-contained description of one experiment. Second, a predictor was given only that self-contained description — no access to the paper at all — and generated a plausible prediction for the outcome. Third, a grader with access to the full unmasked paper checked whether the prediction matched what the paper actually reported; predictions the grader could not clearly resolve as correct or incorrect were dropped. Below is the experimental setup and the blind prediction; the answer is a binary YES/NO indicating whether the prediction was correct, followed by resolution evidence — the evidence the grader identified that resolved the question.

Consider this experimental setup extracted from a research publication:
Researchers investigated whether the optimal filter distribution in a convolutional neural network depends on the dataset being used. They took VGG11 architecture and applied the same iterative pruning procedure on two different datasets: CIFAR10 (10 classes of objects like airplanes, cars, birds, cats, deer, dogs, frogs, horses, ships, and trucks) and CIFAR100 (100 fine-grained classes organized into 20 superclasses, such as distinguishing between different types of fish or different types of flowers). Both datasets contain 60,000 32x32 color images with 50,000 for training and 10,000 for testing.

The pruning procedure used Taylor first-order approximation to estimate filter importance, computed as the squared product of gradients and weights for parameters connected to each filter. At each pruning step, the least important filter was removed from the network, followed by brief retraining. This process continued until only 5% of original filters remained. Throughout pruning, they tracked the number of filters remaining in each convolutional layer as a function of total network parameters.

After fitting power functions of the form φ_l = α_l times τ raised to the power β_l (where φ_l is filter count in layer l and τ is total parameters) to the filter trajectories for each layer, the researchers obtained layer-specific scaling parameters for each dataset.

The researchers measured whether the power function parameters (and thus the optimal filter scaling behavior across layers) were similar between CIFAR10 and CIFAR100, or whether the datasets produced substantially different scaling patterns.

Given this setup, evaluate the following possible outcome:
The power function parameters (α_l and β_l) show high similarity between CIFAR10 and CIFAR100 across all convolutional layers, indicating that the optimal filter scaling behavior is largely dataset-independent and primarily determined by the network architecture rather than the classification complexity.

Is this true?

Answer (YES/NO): NO